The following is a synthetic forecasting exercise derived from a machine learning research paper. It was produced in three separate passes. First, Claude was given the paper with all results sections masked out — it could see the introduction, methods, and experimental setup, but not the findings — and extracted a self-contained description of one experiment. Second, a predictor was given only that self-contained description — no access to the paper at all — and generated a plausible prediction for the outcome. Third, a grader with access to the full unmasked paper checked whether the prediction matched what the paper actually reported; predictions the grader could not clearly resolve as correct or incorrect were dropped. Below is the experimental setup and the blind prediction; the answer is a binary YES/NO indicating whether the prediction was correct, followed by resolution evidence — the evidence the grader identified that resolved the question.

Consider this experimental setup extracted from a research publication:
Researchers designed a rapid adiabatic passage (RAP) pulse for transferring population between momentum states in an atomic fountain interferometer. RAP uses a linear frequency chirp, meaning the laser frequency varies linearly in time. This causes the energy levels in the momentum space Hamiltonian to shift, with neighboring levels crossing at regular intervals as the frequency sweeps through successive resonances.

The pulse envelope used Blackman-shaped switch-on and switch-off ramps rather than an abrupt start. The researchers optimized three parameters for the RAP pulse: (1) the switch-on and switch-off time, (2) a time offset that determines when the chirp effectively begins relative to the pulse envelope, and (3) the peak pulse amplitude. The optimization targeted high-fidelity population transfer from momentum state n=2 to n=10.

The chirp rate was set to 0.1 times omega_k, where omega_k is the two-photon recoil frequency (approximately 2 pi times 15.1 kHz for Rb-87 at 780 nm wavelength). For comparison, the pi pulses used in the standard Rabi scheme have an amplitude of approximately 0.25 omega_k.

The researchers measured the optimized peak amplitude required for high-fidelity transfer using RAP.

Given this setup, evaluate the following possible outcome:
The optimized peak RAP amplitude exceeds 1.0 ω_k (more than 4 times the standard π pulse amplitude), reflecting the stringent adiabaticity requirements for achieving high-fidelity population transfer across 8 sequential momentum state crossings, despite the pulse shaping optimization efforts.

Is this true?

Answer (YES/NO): NO